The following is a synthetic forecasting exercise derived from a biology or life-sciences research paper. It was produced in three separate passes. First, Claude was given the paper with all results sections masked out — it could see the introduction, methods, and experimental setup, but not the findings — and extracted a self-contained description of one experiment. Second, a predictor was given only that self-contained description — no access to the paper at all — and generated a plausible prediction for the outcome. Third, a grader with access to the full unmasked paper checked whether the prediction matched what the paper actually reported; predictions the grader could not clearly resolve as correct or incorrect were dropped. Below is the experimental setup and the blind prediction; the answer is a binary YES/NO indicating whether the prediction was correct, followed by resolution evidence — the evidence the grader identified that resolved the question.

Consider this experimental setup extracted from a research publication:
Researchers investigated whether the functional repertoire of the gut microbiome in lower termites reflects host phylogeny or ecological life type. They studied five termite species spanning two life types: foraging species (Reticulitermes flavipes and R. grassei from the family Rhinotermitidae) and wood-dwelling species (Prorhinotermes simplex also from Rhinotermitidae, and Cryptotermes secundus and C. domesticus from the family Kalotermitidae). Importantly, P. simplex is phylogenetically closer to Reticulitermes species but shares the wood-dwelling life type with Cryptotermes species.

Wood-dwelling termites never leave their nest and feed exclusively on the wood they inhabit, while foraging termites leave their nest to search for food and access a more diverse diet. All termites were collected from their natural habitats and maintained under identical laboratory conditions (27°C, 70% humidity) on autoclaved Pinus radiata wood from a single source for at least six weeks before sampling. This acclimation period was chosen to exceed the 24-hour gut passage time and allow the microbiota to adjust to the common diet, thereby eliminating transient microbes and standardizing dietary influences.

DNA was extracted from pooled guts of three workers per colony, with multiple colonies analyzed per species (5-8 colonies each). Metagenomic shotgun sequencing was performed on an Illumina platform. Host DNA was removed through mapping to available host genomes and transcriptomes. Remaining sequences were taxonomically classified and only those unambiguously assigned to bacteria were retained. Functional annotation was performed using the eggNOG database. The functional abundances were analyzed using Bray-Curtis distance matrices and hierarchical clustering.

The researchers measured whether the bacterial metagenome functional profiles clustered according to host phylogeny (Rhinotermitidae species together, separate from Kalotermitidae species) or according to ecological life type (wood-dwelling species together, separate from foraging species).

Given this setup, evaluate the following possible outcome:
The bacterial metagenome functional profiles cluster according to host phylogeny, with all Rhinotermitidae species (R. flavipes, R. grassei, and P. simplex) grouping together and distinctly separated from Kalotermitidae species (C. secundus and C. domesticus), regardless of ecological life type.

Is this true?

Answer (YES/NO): NO